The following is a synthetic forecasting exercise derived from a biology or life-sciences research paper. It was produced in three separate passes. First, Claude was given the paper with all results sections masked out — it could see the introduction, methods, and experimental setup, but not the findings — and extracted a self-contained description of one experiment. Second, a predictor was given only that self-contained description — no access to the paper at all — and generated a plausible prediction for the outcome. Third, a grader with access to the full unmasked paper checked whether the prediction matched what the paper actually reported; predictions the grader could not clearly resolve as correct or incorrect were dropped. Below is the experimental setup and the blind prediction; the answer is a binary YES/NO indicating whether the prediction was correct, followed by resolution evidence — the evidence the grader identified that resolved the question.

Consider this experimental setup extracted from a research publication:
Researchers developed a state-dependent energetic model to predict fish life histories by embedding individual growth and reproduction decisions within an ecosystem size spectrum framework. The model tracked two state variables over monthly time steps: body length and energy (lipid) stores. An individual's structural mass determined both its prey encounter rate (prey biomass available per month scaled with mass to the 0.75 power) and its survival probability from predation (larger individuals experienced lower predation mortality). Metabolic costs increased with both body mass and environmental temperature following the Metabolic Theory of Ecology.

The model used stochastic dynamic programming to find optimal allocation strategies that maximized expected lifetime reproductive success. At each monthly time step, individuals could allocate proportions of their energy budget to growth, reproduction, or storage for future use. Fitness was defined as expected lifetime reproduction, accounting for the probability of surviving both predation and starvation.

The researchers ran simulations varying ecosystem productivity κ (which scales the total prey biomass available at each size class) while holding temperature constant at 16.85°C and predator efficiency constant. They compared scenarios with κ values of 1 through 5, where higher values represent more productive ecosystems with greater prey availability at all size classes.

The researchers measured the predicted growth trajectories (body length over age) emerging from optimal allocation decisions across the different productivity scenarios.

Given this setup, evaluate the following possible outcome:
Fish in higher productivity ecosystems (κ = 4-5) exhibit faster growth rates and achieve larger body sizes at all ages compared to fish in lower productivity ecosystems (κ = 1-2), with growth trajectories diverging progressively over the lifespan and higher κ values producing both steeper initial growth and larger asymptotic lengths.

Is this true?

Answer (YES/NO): NO